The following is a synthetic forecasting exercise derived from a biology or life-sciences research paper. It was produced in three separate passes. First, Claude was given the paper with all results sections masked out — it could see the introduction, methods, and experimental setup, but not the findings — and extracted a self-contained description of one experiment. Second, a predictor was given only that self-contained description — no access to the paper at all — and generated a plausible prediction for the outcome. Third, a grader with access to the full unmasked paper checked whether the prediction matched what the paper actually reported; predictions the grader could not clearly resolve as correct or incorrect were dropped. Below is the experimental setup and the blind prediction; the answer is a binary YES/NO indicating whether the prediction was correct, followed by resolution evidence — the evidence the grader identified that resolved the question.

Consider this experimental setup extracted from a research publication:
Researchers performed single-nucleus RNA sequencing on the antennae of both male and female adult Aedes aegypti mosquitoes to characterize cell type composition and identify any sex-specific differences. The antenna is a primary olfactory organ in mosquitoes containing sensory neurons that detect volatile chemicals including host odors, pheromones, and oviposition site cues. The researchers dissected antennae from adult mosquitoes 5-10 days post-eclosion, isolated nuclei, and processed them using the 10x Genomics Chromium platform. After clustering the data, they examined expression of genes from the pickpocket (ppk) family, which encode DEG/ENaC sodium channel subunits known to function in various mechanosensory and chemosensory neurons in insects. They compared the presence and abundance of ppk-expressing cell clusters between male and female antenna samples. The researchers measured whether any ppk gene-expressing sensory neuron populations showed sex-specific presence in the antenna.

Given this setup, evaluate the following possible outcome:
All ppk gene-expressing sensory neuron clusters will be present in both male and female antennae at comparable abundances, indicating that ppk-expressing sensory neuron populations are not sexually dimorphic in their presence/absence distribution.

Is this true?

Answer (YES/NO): YES